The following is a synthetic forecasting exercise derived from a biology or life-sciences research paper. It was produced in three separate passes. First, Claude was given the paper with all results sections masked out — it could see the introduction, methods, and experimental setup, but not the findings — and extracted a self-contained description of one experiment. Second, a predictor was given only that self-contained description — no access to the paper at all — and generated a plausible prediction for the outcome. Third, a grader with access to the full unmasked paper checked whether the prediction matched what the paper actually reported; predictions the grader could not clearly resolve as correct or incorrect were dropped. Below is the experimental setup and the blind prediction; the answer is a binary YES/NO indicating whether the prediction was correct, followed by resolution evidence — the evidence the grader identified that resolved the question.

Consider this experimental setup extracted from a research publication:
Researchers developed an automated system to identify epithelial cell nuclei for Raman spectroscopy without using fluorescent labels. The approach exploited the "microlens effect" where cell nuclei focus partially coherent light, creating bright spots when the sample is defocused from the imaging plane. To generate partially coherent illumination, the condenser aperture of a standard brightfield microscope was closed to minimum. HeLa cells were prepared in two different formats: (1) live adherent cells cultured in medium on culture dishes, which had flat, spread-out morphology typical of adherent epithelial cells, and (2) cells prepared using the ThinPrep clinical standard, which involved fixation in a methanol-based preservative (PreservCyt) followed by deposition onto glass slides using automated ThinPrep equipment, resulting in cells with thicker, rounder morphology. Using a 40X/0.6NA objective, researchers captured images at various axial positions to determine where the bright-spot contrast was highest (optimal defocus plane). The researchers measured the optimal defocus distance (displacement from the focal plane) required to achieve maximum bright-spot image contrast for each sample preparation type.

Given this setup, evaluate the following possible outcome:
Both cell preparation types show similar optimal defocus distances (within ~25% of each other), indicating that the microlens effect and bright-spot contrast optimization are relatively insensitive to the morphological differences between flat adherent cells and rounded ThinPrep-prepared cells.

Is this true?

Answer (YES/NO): NO